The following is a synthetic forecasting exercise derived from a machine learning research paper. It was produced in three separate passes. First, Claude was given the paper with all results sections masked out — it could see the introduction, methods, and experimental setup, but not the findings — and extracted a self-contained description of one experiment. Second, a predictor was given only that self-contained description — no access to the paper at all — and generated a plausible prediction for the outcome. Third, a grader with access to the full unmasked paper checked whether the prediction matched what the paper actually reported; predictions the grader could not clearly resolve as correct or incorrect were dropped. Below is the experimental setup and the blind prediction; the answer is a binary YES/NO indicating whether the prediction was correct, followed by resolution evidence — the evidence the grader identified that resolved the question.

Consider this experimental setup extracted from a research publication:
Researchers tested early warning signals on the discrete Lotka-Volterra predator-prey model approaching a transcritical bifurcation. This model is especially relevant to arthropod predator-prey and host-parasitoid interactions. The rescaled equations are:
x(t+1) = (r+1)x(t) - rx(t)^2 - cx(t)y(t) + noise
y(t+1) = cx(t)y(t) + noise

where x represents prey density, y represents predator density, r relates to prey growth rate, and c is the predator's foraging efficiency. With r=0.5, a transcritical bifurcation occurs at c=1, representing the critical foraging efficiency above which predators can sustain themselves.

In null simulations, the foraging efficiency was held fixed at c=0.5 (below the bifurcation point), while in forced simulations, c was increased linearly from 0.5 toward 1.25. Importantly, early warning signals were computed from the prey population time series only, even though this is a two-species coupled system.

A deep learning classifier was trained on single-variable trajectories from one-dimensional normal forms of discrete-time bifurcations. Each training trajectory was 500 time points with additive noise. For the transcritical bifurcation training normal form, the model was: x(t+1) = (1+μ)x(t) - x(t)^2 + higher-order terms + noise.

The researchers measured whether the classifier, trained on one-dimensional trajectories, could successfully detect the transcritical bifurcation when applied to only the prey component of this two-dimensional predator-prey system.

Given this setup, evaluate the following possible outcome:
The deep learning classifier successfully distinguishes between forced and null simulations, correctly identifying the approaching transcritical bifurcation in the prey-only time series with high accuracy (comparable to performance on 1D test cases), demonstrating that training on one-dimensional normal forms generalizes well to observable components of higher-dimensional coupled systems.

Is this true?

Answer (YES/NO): NO